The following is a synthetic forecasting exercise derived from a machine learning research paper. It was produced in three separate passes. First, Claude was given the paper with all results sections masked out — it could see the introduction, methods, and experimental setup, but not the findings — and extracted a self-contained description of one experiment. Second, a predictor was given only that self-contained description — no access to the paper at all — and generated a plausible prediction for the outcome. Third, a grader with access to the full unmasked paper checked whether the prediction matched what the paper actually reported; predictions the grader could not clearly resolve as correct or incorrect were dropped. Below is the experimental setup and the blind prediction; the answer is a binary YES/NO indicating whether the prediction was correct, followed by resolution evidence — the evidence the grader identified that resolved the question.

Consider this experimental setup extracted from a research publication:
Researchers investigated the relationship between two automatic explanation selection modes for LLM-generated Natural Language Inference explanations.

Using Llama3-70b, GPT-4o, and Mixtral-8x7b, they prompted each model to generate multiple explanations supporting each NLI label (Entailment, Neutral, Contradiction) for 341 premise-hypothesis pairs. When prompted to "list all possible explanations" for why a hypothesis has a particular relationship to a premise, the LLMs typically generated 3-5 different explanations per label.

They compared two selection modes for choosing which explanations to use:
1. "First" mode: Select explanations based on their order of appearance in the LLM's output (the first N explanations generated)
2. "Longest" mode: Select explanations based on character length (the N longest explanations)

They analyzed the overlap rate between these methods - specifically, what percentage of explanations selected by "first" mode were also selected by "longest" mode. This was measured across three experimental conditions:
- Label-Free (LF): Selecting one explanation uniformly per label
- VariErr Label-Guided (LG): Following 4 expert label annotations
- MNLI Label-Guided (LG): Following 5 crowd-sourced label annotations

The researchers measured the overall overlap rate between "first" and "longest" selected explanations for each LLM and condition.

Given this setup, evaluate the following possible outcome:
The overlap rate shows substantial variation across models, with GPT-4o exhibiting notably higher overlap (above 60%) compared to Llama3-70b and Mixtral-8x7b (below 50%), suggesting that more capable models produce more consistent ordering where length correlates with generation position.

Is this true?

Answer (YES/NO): NO